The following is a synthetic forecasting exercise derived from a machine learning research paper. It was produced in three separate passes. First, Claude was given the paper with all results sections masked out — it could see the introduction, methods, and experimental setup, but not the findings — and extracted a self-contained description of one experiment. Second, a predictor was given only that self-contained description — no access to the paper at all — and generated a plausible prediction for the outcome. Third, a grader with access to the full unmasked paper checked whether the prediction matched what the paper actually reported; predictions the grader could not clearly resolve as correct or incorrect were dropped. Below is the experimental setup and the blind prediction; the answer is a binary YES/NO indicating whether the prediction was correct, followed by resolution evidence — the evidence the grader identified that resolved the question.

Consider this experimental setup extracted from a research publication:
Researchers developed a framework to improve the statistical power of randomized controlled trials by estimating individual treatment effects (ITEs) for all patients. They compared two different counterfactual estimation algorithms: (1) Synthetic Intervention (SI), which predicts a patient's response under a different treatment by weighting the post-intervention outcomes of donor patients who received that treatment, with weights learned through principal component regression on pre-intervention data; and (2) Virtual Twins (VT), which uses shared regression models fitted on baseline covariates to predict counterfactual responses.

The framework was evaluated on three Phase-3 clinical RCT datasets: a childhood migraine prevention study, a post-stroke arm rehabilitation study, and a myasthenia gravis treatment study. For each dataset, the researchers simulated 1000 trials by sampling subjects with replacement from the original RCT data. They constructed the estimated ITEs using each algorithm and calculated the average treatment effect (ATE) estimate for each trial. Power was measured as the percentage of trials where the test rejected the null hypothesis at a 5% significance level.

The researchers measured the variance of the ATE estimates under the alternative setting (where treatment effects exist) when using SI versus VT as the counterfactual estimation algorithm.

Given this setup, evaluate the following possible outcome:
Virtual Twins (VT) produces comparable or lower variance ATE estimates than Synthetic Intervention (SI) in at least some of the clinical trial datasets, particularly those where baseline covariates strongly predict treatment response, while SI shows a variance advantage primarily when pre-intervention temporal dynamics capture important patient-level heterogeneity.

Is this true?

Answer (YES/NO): NO